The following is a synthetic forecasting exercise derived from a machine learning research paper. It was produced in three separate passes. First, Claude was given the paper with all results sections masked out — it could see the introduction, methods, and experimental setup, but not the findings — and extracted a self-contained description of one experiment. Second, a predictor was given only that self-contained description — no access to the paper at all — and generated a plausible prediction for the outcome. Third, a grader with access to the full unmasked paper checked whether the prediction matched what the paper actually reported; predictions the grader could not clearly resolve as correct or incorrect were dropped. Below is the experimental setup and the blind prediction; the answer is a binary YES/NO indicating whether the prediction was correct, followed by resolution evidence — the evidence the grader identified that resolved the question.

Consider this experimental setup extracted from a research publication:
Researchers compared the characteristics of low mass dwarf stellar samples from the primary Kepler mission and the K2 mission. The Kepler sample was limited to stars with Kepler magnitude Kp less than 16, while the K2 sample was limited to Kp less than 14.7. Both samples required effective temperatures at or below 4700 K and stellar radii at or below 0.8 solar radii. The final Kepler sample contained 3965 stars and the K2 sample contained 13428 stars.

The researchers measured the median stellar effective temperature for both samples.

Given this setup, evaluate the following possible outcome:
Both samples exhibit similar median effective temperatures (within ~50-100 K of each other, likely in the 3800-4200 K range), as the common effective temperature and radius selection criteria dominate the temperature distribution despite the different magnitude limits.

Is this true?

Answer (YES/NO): NO